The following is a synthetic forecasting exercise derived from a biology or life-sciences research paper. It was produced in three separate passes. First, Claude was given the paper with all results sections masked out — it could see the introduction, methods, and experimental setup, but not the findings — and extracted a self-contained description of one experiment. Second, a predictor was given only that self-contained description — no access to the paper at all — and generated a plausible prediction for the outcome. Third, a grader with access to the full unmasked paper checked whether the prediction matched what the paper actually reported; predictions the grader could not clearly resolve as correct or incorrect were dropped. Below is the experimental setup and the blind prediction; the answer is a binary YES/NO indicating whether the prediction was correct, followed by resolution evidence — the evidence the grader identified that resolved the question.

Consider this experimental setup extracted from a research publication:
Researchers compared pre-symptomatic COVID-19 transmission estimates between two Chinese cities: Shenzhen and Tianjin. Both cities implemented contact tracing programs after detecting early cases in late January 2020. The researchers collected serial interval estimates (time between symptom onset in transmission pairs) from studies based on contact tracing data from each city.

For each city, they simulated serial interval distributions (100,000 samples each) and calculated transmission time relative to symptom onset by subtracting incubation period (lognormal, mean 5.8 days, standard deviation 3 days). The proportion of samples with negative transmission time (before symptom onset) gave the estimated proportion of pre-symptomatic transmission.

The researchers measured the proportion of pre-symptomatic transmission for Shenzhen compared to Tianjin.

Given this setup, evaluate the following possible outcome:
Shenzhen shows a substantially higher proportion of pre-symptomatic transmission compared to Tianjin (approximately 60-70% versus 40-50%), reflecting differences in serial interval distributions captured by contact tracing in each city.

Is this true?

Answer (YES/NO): NO